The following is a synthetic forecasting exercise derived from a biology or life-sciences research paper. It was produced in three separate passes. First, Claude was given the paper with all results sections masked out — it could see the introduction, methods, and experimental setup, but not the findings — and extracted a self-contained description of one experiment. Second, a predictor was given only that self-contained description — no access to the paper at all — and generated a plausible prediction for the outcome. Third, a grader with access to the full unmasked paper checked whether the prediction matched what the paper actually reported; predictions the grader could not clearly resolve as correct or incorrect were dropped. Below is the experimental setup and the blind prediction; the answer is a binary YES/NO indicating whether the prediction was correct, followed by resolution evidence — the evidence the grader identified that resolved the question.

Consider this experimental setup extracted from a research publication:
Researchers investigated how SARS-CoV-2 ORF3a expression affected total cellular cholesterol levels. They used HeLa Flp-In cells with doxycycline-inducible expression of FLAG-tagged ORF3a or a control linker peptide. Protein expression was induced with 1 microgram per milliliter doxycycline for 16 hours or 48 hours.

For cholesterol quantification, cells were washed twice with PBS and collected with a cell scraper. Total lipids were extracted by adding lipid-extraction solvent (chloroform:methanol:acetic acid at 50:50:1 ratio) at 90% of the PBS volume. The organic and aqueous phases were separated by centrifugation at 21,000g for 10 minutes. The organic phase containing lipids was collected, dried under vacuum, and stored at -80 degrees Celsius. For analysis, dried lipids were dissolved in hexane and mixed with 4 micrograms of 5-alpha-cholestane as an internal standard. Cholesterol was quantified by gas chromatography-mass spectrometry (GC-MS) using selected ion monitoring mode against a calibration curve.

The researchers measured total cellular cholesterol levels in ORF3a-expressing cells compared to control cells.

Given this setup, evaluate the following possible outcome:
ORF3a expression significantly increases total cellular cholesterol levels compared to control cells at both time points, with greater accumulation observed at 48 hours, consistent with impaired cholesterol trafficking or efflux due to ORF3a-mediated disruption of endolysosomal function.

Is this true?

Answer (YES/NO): NO